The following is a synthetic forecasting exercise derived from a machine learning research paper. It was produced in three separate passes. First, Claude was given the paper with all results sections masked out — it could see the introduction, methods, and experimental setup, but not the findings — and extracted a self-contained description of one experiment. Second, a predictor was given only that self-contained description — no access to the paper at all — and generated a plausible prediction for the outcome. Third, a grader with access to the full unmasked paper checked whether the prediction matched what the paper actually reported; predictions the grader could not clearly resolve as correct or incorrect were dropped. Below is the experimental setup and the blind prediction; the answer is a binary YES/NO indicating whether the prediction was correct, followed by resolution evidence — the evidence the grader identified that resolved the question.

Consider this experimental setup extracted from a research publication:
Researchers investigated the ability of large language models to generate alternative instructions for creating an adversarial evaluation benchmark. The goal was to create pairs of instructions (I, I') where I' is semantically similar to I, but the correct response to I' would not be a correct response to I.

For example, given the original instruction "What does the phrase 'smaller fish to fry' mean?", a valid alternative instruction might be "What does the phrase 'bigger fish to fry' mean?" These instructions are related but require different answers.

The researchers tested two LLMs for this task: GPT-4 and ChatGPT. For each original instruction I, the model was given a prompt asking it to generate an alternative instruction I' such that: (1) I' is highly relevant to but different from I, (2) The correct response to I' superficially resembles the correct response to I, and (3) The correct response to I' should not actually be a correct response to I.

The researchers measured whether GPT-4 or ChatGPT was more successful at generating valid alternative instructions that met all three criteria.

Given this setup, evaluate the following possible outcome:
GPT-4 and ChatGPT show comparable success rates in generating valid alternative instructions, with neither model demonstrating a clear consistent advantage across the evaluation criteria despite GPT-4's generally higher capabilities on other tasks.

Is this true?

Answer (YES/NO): NO